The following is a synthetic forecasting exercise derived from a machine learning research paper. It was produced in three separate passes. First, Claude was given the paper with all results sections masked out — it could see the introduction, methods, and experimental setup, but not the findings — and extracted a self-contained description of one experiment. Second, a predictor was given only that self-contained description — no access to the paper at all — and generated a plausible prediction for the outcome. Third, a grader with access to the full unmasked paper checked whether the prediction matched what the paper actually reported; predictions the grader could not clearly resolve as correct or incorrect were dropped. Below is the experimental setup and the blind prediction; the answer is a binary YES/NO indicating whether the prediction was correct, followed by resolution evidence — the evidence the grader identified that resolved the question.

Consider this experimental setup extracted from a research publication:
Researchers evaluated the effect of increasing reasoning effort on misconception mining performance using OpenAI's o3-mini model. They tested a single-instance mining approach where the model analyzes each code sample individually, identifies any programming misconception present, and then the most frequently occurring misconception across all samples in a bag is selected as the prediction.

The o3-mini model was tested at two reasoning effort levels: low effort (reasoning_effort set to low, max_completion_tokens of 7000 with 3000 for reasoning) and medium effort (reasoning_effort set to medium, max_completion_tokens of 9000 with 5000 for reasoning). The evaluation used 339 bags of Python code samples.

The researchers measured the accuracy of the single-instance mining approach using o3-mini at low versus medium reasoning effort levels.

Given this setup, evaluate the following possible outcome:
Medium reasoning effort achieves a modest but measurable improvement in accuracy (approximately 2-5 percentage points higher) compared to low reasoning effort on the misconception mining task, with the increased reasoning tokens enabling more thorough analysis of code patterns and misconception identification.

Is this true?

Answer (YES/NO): NO